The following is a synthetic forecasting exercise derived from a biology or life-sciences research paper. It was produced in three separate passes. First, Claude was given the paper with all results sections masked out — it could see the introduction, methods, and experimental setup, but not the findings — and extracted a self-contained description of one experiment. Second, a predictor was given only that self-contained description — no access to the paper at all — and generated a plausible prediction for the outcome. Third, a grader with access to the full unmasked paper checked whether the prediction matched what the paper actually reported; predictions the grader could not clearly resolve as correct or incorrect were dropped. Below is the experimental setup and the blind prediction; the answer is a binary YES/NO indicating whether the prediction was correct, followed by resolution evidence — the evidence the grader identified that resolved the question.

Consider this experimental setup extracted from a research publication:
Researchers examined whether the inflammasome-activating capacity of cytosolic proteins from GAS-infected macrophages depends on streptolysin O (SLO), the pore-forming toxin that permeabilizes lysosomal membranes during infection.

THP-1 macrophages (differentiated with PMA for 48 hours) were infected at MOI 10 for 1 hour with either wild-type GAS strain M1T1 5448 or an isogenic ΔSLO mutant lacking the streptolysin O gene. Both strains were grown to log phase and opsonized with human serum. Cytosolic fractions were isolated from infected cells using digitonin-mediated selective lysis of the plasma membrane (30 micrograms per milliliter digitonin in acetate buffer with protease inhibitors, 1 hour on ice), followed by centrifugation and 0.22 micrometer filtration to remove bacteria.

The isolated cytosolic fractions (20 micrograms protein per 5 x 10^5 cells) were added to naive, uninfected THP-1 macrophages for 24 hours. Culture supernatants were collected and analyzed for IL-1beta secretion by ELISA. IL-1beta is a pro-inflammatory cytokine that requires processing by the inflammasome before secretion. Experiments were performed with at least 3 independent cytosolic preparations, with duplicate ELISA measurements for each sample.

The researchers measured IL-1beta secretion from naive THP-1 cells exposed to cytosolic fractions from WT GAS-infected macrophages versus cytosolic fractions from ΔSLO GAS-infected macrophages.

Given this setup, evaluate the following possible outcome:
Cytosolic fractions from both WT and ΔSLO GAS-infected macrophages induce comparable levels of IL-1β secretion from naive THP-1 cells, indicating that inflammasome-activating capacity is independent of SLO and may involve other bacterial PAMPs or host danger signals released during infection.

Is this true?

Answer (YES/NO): YES